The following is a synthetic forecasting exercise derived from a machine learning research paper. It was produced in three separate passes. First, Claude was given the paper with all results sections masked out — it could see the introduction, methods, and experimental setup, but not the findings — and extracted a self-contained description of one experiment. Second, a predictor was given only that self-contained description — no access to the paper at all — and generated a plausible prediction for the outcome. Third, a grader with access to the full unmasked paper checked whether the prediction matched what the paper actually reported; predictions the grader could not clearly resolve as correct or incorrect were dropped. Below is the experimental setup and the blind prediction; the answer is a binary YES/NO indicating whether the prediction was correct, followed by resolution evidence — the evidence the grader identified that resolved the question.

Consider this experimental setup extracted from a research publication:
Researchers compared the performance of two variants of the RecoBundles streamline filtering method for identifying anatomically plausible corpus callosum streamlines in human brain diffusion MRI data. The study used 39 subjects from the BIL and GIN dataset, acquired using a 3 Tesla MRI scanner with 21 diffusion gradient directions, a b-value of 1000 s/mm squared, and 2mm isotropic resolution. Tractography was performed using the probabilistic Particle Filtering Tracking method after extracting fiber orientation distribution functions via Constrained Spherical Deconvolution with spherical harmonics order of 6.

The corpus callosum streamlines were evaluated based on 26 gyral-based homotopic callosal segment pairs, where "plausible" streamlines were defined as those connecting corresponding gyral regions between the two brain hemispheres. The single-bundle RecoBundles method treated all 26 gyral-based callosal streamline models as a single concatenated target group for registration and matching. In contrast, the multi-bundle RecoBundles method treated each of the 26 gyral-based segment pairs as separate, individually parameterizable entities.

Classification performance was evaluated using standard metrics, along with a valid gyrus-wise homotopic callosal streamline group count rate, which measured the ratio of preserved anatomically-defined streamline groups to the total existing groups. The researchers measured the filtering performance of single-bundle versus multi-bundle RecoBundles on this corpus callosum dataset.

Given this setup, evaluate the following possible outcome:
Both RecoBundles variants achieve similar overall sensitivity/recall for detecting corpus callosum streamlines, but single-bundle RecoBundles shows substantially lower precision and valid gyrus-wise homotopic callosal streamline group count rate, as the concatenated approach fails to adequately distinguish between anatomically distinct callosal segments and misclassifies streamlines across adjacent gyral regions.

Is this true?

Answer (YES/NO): NO